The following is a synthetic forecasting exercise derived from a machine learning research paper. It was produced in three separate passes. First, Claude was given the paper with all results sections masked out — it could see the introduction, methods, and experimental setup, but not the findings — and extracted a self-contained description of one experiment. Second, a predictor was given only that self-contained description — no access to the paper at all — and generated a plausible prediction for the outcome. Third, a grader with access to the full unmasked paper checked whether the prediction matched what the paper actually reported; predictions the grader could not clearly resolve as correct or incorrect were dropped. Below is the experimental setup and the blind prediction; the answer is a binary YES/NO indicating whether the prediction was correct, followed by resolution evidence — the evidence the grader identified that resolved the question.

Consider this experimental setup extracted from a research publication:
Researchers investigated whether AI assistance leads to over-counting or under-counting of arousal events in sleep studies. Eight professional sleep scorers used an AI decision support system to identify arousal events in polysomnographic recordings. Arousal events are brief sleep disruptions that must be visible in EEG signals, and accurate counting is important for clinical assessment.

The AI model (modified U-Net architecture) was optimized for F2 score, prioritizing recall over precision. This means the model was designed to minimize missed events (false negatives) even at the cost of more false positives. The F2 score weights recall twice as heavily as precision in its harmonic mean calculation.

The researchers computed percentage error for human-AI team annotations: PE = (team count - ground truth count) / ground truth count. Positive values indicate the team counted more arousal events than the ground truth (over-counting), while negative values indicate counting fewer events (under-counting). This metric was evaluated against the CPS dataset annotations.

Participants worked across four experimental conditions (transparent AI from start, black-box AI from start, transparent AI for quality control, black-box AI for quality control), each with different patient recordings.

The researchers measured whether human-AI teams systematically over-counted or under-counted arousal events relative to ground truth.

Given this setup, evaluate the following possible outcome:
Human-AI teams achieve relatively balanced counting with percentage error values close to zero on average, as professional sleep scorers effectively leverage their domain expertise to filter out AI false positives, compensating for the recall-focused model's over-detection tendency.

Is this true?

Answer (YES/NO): NO